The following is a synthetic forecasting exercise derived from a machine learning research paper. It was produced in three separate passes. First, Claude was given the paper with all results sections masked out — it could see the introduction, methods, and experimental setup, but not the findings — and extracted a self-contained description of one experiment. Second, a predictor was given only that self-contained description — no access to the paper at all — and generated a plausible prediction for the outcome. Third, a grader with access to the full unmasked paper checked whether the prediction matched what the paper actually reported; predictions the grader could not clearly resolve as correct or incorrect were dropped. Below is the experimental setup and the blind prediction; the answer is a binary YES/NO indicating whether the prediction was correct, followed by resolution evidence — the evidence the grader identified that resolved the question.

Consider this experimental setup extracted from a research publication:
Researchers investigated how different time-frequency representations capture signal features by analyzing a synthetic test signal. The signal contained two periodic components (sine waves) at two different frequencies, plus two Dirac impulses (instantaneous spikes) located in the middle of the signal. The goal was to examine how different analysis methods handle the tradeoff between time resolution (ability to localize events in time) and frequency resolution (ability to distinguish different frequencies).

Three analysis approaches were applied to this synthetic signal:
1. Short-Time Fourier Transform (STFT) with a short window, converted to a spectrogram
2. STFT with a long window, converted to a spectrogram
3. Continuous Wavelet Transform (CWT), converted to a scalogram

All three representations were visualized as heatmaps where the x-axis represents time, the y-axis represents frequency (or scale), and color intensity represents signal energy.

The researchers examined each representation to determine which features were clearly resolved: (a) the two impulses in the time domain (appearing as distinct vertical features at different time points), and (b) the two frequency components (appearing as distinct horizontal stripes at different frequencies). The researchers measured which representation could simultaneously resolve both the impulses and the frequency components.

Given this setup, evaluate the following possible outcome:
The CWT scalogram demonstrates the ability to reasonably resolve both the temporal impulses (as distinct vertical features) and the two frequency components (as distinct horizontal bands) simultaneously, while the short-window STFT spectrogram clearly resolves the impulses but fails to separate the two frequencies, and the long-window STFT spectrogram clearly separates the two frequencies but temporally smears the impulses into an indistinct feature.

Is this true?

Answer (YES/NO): YES